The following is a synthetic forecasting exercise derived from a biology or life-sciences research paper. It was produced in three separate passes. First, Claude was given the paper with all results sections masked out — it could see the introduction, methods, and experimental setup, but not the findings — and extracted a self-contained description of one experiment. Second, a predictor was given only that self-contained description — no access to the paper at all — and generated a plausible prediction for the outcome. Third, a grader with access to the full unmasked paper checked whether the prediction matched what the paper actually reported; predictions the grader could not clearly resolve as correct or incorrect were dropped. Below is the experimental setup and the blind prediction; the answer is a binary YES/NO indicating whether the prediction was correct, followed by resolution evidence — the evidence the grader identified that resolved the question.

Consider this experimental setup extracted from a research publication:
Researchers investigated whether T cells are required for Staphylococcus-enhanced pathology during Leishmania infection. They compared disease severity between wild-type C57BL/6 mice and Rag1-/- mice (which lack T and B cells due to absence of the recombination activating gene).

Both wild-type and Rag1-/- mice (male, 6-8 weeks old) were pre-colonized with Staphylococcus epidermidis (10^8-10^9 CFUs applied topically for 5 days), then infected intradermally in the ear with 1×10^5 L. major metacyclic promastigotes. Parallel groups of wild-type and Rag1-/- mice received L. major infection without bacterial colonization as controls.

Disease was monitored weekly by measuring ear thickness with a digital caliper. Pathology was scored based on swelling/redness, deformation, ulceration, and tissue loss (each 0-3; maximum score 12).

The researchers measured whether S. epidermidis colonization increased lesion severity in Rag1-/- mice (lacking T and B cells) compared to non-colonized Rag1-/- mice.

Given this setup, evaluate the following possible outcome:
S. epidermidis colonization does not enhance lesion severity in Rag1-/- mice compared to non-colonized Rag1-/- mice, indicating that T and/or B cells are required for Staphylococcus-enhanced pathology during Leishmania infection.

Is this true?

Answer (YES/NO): NO